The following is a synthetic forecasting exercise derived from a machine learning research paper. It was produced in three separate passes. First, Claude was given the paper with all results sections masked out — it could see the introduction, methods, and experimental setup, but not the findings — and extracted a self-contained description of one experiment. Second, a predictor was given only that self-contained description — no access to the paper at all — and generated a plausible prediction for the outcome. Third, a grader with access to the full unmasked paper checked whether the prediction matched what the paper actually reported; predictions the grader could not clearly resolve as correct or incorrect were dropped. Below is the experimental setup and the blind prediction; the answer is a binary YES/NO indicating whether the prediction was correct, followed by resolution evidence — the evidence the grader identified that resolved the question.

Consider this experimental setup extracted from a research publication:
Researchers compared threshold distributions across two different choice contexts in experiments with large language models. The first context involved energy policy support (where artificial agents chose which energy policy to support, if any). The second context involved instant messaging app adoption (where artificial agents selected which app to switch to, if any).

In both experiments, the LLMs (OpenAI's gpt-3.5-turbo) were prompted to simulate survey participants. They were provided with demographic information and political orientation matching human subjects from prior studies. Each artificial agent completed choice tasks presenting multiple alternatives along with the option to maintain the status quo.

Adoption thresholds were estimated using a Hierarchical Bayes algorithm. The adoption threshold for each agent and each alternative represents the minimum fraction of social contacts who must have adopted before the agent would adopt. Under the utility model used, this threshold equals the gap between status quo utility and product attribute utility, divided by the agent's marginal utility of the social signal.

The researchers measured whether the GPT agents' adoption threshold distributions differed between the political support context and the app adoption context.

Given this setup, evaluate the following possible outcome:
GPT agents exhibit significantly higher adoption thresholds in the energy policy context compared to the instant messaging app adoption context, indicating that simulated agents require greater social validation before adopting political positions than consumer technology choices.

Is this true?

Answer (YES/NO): YES